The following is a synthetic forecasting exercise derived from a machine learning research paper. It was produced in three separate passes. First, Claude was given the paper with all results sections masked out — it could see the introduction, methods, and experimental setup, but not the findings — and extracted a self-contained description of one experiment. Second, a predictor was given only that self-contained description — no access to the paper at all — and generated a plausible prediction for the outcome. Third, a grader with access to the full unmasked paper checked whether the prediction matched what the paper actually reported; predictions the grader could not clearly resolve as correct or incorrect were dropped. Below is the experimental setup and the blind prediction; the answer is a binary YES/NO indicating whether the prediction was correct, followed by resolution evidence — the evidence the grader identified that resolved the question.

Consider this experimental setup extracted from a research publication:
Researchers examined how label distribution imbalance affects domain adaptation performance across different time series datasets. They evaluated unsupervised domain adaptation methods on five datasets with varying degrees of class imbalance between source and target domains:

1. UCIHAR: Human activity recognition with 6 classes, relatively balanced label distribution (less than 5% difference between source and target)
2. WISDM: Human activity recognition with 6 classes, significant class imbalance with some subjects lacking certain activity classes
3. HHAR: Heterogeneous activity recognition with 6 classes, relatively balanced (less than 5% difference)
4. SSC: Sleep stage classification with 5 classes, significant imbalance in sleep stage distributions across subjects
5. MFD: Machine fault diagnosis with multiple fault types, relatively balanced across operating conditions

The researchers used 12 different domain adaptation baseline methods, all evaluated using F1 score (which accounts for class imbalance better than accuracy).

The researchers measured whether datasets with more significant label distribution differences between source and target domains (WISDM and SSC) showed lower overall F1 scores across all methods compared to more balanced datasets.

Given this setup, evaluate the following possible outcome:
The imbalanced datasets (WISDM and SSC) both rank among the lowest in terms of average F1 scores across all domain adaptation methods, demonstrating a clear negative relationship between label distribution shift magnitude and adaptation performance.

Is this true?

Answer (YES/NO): YES